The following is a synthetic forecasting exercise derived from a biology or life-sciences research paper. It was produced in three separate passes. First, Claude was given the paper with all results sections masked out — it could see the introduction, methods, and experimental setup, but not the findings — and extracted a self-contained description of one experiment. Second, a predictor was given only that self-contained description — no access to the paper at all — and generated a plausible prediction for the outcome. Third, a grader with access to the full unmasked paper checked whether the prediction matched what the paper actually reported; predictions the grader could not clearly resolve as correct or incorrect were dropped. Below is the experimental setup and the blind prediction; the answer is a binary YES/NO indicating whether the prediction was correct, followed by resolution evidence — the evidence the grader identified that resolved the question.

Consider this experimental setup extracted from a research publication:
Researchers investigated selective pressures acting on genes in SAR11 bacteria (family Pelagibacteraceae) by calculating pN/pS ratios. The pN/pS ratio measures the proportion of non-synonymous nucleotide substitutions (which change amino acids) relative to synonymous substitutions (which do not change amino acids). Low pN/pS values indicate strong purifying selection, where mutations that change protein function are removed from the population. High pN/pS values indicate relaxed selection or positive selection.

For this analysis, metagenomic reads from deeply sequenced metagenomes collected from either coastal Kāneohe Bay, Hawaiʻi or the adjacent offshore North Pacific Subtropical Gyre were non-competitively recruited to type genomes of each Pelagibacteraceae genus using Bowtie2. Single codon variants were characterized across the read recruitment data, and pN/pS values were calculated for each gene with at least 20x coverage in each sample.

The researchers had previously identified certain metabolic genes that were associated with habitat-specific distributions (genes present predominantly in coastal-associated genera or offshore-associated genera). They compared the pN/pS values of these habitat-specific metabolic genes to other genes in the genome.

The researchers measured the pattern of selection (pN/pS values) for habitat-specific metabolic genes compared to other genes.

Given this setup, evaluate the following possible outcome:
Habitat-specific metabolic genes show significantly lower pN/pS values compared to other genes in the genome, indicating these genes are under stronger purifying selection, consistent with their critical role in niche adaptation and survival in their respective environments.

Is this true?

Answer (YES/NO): YES